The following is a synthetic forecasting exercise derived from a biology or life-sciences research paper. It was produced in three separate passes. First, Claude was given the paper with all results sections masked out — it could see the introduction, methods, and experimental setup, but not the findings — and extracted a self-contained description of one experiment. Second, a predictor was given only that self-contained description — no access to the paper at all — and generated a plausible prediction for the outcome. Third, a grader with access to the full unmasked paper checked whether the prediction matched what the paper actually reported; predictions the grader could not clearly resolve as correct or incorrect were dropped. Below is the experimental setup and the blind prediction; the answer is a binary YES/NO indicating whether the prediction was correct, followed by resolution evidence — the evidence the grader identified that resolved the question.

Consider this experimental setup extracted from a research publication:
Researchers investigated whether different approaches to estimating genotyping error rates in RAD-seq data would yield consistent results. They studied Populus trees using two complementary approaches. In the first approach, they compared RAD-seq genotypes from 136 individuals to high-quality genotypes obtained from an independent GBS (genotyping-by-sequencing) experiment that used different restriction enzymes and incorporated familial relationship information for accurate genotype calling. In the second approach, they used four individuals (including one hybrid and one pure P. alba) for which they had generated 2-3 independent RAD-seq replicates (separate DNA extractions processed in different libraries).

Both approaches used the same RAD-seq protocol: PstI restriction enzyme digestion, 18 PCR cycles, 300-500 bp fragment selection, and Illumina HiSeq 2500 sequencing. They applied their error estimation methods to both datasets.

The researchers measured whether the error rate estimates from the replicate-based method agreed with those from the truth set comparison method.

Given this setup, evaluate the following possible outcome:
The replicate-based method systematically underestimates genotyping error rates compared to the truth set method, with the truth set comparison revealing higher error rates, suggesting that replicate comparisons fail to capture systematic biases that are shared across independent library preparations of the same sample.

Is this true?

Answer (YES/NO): YES